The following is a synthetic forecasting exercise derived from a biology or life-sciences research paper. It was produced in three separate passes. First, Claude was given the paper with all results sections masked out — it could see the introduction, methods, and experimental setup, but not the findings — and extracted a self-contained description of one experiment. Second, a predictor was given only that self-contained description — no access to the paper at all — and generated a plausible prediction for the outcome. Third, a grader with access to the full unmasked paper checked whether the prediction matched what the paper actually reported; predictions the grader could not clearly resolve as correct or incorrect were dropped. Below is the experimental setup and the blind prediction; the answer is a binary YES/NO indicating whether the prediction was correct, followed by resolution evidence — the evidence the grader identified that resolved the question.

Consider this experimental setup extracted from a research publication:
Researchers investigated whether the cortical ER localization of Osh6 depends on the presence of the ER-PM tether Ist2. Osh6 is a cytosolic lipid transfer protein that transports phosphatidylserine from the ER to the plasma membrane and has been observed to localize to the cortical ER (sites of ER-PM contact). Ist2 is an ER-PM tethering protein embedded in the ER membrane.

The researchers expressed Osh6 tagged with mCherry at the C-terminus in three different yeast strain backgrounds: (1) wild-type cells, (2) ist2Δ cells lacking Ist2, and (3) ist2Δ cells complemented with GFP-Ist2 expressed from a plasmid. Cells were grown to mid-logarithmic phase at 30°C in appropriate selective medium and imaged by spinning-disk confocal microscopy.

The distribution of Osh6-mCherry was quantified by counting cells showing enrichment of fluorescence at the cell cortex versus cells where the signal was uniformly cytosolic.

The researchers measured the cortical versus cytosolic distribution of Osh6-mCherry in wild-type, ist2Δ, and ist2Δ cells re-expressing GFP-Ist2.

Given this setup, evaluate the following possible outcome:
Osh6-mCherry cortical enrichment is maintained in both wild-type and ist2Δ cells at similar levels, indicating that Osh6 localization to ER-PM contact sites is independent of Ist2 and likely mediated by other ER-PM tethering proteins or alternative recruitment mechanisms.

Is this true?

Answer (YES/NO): NO